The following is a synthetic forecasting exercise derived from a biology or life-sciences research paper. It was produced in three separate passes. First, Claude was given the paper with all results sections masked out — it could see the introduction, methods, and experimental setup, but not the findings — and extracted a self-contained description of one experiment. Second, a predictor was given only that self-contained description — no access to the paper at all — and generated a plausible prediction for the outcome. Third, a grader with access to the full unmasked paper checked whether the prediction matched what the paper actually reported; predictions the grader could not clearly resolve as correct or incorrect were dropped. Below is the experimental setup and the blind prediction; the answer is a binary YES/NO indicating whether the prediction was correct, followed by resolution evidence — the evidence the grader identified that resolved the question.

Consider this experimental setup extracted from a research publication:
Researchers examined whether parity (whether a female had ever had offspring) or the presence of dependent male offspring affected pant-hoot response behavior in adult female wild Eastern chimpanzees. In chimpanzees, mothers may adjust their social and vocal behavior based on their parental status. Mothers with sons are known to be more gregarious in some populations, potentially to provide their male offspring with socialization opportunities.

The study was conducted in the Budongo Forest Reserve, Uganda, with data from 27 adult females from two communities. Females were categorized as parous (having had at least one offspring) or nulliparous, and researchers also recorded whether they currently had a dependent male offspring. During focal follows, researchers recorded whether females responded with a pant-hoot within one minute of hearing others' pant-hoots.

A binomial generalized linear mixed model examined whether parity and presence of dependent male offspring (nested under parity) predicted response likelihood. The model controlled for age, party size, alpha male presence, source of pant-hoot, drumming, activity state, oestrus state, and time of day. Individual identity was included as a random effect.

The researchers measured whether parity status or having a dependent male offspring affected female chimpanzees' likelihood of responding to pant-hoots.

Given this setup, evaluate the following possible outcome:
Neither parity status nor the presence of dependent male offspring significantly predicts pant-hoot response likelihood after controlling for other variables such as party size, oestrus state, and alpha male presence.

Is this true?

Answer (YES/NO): YES